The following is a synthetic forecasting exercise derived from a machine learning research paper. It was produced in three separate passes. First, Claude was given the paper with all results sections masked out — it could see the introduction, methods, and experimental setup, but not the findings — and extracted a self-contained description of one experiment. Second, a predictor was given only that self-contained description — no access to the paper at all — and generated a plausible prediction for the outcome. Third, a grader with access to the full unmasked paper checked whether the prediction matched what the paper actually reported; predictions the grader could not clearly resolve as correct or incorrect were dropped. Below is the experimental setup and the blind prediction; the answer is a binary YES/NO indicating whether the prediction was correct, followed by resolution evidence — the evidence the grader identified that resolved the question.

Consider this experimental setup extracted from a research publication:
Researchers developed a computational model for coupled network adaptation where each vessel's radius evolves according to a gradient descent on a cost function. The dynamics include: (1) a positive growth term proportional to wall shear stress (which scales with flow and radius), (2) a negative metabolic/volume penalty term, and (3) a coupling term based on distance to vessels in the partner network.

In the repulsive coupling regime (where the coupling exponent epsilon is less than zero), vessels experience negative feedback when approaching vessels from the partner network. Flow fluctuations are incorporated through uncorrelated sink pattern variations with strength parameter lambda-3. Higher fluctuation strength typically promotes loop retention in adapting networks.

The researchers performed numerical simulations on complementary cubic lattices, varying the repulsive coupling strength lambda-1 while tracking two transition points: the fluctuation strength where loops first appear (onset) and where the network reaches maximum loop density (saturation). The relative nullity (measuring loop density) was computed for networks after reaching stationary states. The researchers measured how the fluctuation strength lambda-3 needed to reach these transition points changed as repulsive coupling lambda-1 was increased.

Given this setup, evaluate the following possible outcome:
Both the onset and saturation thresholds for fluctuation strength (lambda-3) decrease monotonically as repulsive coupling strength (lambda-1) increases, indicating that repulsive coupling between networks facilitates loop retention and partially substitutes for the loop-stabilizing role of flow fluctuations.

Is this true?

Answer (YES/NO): NO